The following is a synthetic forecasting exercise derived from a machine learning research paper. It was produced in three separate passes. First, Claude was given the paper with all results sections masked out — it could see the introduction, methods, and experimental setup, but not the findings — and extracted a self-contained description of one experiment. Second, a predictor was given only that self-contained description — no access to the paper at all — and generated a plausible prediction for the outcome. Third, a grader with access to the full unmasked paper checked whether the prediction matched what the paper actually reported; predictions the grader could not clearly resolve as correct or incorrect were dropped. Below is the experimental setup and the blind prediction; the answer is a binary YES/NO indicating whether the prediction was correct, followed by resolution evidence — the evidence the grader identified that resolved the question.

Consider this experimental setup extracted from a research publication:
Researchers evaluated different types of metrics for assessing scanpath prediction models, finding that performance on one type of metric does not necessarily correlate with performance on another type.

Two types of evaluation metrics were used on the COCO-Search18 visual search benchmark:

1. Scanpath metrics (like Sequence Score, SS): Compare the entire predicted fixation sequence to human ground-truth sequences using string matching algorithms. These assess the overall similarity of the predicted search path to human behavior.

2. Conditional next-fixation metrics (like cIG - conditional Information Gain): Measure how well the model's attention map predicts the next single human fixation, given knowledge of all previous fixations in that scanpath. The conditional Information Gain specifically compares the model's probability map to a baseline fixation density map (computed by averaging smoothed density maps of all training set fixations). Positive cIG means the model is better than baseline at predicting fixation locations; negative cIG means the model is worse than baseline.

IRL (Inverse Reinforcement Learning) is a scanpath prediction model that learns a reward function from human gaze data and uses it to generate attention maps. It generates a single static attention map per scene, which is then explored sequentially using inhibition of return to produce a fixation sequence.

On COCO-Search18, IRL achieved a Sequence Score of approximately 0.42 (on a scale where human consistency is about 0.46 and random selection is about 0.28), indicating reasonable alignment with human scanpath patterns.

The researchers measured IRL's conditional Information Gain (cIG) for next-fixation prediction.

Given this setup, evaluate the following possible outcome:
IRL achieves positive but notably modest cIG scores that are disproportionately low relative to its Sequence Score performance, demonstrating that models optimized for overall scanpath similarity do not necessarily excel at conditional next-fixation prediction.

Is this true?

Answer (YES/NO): NO